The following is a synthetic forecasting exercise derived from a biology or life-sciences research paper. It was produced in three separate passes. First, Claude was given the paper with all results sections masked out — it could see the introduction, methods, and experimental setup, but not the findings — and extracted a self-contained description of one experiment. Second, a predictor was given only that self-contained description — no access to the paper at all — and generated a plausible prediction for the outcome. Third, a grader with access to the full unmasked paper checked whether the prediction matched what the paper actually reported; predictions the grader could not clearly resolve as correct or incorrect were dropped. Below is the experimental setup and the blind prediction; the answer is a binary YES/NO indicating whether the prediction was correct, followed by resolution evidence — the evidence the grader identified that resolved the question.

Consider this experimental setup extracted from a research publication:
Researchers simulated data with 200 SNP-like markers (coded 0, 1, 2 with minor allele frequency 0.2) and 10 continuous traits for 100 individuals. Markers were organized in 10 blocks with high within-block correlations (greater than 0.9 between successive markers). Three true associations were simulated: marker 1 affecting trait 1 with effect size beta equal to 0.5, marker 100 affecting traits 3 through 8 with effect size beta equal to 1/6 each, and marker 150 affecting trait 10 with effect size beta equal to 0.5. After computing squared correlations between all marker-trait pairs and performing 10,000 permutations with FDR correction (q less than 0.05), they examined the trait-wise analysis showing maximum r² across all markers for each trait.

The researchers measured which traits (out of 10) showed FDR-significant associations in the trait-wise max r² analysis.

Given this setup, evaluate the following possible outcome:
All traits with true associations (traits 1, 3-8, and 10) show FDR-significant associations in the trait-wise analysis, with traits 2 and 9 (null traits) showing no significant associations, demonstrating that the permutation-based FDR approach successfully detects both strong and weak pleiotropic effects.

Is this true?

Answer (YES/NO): NO